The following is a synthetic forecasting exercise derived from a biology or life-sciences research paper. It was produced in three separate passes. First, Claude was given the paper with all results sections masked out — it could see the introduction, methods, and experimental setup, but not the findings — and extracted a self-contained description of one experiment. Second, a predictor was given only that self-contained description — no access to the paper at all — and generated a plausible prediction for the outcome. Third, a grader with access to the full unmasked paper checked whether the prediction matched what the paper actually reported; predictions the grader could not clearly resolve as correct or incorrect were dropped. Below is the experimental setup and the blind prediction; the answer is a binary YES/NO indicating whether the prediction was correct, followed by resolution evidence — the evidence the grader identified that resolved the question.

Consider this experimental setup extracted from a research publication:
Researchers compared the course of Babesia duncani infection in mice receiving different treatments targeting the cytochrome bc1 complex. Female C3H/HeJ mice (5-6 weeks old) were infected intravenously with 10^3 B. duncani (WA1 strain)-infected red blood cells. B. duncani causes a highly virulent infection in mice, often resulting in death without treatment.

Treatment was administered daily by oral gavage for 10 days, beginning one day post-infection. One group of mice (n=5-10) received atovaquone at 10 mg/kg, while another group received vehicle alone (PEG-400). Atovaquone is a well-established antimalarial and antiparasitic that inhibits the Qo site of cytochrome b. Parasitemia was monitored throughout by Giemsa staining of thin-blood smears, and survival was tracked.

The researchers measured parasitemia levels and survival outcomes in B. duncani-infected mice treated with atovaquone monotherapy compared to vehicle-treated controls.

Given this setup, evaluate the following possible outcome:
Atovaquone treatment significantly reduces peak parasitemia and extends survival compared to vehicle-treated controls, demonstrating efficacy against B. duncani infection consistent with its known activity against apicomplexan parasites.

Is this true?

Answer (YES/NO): YES